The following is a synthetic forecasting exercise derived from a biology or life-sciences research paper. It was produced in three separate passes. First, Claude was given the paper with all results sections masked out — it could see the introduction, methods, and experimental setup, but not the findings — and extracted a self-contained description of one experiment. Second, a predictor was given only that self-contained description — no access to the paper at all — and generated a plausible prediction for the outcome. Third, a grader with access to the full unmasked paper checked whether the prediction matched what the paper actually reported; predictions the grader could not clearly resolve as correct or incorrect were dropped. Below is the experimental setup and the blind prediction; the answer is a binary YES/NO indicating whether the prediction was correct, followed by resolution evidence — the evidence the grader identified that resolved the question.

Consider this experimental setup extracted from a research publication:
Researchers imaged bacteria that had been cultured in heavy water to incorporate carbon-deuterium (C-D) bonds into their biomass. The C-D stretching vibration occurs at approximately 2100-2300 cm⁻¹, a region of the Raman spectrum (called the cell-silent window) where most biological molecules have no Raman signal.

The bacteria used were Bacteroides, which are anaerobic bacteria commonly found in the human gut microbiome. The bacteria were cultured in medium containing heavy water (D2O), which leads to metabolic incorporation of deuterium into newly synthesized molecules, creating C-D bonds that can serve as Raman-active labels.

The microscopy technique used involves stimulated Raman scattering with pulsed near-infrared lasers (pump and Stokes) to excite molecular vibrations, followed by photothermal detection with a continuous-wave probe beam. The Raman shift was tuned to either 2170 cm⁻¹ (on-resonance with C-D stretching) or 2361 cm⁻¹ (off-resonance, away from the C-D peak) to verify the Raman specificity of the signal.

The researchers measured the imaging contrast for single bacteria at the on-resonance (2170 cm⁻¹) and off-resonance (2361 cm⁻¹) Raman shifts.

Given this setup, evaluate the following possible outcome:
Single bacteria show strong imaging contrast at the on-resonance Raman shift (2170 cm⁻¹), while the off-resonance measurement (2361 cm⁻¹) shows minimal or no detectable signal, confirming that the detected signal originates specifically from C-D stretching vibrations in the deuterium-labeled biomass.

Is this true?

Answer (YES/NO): YES